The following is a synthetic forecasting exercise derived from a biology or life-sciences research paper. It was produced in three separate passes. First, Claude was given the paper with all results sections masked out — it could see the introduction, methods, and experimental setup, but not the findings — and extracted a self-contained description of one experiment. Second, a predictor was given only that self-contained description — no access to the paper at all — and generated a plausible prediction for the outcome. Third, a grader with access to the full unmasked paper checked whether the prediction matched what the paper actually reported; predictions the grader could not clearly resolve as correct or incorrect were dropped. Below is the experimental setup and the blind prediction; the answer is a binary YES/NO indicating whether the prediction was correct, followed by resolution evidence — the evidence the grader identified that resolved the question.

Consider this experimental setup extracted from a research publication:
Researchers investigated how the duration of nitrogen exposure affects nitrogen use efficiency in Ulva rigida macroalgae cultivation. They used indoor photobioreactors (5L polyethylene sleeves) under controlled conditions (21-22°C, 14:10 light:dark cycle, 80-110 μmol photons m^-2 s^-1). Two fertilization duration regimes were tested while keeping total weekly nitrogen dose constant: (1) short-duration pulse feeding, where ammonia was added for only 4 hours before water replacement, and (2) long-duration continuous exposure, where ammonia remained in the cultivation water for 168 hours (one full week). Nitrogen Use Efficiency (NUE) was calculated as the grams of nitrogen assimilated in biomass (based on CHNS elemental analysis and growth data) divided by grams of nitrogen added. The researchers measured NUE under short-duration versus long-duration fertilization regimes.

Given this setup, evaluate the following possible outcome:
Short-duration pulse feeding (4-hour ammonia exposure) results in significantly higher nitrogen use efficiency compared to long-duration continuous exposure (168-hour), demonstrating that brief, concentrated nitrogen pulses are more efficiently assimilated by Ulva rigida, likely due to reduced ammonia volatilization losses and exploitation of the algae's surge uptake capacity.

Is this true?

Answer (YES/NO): NO